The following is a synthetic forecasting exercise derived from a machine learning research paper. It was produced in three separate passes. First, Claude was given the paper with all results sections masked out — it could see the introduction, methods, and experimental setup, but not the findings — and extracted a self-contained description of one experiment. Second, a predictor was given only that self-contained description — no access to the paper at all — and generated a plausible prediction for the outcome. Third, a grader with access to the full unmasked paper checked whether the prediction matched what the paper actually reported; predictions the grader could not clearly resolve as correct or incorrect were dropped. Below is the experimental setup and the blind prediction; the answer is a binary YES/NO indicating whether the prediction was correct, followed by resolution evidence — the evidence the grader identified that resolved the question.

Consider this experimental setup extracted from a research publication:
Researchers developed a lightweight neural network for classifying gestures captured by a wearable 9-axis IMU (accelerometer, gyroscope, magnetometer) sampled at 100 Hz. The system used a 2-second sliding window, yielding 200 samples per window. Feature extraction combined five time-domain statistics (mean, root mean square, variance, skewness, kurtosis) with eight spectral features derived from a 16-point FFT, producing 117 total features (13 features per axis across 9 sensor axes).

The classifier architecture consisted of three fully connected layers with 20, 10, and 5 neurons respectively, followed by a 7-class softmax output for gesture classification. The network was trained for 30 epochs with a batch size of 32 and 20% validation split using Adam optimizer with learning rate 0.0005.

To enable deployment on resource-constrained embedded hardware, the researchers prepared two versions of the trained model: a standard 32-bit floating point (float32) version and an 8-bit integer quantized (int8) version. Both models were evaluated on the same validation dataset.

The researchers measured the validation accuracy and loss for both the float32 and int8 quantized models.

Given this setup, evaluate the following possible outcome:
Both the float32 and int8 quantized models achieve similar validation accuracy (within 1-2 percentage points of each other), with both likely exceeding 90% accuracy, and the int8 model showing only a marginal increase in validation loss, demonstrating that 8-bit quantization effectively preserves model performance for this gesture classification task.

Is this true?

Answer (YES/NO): YES